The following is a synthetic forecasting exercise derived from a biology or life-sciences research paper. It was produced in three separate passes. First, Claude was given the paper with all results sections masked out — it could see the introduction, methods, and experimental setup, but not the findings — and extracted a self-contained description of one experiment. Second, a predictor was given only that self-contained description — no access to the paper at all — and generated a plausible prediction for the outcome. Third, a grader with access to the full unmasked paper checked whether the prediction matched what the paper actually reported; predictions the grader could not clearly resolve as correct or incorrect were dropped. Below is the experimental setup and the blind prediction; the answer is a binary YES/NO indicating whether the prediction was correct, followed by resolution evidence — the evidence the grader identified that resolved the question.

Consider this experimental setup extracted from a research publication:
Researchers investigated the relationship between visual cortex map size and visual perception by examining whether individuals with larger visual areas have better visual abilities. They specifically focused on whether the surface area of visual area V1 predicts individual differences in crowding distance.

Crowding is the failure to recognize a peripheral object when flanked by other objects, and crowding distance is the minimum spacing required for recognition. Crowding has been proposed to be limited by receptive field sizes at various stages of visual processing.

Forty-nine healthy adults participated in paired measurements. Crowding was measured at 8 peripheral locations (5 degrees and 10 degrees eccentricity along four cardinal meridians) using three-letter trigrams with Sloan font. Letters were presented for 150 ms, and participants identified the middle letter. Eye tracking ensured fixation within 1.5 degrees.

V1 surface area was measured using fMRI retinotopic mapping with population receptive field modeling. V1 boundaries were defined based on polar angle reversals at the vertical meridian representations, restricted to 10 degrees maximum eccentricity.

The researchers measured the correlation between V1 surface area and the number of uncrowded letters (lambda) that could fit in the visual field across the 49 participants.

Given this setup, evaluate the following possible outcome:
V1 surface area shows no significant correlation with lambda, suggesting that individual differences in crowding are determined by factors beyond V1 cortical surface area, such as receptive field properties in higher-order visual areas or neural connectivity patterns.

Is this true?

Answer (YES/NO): YES